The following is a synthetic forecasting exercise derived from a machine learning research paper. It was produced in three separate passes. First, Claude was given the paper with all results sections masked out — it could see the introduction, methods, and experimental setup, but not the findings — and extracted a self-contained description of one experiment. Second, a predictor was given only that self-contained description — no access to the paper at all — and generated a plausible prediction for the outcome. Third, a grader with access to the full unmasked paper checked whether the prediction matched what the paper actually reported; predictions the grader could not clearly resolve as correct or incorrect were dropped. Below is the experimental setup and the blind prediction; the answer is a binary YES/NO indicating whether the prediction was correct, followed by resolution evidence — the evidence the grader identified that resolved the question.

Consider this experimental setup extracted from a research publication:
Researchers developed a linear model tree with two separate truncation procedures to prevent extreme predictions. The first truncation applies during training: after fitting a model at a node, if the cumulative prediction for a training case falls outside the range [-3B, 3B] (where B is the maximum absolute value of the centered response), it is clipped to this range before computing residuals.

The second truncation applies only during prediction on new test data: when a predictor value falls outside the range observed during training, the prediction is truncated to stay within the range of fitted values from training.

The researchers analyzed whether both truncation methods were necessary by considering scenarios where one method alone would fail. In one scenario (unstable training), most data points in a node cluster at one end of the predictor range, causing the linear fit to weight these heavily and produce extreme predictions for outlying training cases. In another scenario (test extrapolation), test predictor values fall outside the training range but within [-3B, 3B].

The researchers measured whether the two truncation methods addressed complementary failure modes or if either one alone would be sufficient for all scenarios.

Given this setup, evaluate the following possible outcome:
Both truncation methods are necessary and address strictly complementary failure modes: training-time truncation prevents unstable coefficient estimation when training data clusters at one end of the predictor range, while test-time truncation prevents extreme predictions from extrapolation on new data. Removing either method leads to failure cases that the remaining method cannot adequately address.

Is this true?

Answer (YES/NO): NO